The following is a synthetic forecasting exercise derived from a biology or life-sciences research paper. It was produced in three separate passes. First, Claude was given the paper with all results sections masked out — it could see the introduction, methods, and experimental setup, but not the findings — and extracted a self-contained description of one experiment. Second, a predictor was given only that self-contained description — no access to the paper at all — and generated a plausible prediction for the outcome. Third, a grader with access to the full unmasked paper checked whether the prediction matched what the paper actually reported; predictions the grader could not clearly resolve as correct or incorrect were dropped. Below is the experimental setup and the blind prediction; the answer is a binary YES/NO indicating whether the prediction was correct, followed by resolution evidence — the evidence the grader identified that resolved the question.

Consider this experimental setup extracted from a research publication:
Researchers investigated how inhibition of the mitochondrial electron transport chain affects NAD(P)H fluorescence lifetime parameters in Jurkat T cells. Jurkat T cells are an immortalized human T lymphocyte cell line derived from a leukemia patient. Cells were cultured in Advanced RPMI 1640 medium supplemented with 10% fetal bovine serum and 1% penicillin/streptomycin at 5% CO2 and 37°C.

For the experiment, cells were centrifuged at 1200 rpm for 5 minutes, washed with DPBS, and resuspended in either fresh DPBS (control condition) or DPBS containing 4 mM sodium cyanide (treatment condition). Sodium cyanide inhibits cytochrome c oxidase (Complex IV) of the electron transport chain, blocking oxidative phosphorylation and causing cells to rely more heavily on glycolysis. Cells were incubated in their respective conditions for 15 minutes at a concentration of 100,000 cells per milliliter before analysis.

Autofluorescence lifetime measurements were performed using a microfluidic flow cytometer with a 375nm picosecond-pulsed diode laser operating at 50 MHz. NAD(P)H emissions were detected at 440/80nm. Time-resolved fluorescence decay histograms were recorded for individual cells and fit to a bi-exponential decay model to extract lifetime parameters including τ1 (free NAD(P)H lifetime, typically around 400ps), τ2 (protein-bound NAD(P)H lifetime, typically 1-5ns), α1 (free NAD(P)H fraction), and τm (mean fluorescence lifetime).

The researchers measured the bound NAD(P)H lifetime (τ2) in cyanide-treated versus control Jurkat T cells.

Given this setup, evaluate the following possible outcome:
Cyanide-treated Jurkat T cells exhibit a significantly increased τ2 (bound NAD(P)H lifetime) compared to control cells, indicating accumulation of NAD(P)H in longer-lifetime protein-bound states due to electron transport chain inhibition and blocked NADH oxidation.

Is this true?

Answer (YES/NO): NO